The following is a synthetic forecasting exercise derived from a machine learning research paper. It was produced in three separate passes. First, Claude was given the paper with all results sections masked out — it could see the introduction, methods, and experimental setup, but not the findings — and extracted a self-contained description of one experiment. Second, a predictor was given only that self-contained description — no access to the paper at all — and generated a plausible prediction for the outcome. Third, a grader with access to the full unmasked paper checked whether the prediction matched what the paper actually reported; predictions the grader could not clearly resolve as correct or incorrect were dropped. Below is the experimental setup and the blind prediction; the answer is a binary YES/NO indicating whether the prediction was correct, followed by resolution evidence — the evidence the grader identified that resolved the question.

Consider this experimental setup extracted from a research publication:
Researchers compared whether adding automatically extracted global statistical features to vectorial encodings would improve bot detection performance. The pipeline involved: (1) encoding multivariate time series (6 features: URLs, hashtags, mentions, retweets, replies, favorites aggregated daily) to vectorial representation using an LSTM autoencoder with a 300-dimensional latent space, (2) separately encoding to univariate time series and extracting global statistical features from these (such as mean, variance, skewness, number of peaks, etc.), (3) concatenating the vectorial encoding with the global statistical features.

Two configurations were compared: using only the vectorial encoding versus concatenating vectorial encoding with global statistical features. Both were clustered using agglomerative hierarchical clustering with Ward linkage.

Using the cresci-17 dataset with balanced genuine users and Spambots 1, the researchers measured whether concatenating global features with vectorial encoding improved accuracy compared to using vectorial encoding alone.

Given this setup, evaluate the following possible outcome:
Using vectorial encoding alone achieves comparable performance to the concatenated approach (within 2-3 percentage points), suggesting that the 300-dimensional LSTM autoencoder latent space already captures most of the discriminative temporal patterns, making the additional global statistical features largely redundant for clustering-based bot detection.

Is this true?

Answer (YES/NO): YES